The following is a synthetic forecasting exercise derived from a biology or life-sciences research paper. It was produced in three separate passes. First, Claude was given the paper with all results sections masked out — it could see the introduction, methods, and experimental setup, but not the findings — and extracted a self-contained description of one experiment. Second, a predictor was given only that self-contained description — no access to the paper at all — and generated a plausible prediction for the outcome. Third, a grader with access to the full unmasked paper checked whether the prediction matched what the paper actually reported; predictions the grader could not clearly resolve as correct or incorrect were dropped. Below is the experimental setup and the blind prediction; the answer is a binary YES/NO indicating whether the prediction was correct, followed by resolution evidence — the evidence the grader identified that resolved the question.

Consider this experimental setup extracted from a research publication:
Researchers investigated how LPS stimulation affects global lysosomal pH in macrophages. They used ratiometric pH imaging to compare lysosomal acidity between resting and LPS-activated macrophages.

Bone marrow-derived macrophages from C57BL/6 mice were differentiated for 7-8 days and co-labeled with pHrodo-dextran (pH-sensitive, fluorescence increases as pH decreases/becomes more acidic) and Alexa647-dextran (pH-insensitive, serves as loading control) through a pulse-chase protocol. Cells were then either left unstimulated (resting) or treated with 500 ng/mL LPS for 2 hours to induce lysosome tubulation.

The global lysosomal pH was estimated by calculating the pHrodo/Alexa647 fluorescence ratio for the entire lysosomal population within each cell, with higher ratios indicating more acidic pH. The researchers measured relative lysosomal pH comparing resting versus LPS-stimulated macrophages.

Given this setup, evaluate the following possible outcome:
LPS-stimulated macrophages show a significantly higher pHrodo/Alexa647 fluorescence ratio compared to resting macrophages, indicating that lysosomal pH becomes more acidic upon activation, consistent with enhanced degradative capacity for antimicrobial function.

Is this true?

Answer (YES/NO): NO